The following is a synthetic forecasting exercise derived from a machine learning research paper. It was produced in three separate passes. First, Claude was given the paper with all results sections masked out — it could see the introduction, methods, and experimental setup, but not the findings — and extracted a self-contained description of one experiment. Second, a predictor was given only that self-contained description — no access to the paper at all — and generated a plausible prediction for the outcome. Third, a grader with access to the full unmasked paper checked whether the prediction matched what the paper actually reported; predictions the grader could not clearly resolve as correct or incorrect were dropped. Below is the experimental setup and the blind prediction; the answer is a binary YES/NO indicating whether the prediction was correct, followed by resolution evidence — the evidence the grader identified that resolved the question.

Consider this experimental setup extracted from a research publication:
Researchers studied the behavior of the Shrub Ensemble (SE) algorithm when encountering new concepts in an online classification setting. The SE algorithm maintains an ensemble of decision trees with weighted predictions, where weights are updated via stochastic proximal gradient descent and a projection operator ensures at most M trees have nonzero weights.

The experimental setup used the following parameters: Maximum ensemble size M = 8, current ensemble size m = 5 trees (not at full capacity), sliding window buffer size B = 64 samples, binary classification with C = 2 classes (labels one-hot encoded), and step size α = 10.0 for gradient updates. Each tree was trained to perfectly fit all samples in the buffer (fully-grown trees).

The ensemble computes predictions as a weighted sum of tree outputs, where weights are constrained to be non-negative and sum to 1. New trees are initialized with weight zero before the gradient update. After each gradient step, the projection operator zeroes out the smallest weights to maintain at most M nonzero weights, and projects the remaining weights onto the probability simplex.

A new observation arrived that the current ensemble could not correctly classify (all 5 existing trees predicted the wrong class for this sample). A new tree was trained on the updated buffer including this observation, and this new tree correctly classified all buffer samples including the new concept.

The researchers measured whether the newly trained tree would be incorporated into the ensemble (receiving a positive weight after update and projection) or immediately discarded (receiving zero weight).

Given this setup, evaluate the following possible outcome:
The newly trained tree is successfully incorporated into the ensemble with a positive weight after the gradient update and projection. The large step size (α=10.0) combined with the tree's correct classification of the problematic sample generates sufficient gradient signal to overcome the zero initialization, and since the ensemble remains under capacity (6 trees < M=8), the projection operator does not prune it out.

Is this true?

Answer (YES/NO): YES